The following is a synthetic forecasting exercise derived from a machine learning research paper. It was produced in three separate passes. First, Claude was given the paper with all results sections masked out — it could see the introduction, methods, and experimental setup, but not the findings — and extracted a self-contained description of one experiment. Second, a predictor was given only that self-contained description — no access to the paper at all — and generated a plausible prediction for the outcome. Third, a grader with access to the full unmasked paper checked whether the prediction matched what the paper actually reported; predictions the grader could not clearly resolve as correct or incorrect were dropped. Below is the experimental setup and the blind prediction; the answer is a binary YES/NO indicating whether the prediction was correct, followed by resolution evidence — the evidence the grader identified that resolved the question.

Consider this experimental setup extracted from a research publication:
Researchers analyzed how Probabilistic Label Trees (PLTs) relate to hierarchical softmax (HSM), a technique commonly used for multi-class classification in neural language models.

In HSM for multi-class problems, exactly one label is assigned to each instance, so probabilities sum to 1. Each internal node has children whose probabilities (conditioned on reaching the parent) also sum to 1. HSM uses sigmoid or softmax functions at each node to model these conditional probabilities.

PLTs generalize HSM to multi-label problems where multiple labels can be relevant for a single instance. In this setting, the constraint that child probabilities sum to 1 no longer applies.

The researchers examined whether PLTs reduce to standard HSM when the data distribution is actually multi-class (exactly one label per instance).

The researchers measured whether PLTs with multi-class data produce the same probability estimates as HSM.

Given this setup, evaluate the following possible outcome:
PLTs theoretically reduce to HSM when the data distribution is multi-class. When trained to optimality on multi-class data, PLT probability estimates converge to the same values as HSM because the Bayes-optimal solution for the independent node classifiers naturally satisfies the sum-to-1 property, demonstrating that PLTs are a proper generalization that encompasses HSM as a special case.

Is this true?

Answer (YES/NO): YES